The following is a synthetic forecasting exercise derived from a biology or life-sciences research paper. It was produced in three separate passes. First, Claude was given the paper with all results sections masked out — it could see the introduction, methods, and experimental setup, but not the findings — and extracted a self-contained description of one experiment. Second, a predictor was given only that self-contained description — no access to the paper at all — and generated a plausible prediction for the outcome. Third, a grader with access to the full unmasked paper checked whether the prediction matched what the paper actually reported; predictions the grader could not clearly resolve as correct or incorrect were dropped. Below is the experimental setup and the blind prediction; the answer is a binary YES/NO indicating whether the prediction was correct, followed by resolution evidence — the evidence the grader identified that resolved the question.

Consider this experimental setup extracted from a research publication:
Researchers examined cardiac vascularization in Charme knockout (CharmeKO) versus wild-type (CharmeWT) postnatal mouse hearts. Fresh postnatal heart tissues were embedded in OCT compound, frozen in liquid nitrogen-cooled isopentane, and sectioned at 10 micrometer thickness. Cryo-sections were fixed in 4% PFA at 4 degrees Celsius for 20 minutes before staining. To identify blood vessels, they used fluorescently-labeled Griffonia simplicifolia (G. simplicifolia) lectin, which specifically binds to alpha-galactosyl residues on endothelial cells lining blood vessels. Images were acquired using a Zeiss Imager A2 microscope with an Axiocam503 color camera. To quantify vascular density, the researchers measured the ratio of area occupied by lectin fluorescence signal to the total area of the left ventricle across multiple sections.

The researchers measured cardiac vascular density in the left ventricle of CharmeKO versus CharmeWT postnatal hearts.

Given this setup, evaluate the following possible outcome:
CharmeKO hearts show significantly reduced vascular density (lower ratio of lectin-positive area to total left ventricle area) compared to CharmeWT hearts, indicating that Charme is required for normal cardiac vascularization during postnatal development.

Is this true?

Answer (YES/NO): YES